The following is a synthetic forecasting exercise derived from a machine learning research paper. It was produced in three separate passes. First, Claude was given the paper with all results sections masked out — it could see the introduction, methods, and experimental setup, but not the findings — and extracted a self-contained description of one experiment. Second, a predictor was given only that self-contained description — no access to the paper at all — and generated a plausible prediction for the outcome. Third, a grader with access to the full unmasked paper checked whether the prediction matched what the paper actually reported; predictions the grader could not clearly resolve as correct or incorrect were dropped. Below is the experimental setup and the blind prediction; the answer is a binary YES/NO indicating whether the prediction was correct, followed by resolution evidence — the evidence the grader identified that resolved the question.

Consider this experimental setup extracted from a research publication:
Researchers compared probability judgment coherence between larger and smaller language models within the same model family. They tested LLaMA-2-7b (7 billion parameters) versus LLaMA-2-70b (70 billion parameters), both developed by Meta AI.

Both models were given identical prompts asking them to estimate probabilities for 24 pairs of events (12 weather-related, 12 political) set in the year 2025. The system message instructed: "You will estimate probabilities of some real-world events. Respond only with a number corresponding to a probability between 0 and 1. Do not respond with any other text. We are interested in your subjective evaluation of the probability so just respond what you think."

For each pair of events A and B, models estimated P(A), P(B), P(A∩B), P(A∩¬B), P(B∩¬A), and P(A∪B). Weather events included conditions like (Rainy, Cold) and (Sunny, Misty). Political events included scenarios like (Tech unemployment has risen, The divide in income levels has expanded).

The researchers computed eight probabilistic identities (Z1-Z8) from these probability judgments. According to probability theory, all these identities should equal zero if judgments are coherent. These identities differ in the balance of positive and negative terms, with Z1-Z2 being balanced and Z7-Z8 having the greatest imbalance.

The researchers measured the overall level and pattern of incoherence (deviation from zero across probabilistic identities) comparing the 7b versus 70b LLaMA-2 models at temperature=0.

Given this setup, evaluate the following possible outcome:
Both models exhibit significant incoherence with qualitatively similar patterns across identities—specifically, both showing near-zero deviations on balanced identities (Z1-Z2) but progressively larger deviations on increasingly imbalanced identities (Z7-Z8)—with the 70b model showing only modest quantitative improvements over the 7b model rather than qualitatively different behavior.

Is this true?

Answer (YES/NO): YES